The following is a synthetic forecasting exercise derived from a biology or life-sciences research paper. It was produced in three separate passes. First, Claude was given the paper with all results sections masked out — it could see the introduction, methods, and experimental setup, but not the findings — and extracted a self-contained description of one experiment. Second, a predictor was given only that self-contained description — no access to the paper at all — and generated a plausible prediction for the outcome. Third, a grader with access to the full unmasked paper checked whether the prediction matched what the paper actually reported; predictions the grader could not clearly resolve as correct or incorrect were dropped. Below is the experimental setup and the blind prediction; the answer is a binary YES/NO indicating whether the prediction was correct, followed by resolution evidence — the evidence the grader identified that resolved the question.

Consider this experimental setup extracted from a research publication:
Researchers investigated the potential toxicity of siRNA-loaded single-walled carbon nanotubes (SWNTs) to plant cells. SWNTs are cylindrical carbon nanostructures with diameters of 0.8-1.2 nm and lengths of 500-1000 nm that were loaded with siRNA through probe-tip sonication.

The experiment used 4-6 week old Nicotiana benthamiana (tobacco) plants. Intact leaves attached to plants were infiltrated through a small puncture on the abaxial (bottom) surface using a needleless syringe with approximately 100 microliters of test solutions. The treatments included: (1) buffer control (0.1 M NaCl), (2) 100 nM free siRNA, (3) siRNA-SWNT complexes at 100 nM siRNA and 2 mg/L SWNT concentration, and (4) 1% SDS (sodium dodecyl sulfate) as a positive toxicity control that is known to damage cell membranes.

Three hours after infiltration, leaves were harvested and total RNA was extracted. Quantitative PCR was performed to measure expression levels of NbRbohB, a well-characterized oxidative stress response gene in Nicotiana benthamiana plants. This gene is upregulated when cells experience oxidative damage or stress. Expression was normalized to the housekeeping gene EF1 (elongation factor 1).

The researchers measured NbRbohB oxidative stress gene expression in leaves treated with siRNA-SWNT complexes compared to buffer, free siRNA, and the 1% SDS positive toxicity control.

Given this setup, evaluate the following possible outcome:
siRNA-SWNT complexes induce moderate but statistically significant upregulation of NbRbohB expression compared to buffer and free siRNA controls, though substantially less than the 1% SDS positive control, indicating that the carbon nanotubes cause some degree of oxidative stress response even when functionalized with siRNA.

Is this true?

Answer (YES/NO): NO